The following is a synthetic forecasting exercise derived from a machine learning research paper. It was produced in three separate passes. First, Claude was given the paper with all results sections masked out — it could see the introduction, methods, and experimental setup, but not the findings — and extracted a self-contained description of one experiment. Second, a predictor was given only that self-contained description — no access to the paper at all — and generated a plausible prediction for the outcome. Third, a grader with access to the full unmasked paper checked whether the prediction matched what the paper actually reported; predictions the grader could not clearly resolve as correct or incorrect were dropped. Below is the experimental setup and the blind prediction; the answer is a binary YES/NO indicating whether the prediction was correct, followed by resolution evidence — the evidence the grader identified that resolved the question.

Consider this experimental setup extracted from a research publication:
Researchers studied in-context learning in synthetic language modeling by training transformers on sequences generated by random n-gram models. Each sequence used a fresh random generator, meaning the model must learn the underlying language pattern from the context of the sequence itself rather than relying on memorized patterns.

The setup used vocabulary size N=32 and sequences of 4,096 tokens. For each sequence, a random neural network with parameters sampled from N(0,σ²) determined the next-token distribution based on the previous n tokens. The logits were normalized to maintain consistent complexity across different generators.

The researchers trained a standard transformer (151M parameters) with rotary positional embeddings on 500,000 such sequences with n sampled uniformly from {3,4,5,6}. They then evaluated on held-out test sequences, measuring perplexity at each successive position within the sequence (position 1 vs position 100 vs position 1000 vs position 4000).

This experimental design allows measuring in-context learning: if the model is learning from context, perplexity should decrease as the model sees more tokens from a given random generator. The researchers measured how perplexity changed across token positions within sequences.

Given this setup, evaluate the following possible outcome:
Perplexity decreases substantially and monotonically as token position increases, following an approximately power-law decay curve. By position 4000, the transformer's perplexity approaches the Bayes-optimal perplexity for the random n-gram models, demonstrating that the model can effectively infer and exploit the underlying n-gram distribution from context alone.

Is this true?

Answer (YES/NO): NO